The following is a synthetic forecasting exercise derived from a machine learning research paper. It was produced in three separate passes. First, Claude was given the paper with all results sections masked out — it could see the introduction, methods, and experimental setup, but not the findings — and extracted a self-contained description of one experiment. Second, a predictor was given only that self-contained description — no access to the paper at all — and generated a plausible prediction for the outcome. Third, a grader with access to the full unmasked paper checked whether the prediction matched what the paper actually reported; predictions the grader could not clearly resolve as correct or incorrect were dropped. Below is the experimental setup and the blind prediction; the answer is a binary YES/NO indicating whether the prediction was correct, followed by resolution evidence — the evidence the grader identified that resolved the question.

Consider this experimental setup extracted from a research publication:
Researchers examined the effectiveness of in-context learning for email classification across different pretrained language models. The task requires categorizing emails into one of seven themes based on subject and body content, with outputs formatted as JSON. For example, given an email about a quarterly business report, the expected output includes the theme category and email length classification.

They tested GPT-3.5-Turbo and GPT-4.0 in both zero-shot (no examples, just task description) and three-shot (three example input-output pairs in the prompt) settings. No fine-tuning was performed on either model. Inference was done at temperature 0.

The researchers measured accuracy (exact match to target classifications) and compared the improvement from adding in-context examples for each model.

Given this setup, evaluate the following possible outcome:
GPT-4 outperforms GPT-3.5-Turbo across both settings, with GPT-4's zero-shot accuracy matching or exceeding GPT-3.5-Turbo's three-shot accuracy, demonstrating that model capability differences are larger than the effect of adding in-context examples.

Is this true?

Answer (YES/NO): YES